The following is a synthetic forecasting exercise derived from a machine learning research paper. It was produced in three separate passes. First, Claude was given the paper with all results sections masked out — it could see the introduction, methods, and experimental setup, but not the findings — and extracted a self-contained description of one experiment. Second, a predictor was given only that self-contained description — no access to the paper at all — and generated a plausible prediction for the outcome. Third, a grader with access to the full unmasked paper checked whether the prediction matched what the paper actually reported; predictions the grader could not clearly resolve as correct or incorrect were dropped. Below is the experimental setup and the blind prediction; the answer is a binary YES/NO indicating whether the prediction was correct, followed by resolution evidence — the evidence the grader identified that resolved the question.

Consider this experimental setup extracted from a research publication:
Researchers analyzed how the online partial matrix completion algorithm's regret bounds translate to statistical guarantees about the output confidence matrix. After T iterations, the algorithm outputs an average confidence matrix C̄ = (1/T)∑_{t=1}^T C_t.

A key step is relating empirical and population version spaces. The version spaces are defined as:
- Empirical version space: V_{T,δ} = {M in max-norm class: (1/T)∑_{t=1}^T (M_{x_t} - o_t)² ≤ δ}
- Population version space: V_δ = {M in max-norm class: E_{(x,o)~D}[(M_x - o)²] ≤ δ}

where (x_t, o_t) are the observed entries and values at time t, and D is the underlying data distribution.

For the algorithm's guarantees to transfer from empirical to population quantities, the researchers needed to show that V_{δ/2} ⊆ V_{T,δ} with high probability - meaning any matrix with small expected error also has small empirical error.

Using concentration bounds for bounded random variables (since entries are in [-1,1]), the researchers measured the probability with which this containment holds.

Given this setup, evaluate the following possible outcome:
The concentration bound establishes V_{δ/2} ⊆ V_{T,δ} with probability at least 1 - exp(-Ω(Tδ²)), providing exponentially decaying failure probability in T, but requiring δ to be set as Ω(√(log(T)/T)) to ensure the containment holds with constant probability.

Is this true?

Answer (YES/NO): NO